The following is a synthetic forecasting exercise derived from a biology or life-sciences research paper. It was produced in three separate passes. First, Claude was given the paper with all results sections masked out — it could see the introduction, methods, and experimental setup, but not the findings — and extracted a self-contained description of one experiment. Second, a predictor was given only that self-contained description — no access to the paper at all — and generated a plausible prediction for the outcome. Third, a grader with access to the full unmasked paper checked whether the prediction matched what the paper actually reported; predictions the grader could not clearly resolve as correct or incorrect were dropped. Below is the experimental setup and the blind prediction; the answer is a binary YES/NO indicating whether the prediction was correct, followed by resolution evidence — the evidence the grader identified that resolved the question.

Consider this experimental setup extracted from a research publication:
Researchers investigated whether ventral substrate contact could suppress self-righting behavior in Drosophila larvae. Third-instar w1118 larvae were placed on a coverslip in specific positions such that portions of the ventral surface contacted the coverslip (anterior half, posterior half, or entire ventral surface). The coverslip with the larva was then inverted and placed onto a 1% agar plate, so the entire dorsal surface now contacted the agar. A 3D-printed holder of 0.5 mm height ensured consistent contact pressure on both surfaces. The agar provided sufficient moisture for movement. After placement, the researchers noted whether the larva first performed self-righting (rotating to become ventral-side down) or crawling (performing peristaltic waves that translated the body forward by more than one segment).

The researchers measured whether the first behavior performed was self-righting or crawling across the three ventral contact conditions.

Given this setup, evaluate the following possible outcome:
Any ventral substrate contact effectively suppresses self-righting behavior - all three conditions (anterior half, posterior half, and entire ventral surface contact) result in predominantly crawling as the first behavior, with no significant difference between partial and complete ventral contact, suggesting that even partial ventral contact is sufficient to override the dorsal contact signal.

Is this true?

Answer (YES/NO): NO